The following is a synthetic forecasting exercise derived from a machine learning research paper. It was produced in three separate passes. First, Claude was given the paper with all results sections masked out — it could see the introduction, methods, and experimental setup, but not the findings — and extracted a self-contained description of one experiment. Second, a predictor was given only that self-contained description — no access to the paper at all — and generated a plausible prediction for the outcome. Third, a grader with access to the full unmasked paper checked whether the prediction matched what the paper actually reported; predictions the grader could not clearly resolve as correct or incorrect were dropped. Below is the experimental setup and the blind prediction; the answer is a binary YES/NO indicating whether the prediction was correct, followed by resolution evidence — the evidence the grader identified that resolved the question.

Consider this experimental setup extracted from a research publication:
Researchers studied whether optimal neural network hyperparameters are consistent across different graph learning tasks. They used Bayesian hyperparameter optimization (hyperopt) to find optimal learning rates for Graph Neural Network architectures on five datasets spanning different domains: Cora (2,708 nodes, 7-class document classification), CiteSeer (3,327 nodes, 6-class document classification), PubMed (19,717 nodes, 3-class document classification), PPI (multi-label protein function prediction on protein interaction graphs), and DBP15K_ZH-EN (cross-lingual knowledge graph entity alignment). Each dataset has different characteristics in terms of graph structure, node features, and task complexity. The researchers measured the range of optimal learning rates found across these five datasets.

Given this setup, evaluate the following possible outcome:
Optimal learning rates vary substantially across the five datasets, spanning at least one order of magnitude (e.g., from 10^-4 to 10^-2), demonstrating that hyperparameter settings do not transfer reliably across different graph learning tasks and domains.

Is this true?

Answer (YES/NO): YES